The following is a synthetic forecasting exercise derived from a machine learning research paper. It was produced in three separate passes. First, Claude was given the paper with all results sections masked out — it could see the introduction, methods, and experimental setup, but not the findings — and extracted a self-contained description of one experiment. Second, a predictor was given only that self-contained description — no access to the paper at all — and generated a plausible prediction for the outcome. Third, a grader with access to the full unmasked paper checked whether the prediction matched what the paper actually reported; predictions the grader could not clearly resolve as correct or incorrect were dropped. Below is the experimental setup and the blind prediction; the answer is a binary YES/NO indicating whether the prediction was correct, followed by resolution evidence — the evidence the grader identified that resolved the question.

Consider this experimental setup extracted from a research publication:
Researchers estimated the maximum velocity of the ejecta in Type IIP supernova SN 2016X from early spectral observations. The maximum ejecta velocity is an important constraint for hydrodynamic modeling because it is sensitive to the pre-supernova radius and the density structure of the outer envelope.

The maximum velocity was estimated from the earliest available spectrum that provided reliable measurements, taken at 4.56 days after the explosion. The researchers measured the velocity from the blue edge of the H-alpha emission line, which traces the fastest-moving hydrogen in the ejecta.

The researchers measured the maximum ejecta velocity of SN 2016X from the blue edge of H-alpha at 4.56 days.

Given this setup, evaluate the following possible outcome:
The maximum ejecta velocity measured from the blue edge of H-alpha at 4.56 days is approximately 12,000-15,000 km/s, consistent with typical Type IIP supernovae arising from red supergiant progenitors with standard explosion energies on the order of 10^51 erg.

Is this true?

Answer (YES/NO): YES